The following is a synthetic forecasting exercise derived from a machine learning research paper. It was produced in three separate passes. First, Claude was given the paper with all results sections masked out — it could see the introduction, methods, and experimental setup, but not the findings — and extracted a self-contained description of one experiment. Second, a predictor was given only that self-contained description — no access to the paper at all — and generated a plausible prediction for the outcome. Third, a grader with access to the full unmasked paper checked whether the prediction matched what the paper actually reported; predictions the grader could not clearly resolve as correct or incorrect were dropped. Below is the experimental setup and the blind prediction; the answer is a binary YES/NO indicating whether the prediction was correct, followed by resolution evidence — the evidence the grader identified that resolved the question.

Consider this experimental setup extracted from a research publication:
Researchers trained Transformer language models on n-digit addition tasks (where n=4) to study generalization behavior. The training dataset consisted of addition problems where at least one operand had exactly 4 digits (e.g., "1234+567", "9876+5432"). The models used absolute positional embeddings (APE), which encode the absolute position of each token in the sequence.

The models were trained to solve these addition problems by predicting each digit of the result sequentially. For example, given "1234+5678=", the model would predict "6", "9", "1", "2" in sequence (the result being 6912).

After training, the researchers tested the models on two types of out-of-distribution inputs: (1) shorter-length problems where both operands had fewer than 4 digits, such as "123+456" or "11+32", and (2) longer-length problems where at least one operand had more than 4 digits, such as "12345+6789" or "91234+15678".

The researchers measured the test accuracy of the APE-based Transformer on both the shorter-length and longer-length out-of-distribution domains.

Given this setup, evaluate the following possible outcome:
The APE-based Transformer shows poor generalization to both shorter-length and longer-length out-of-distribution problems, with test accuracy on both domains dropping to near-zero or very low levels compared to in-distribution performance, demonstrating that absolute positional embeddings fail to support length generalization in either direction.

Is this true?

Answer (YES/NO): NO